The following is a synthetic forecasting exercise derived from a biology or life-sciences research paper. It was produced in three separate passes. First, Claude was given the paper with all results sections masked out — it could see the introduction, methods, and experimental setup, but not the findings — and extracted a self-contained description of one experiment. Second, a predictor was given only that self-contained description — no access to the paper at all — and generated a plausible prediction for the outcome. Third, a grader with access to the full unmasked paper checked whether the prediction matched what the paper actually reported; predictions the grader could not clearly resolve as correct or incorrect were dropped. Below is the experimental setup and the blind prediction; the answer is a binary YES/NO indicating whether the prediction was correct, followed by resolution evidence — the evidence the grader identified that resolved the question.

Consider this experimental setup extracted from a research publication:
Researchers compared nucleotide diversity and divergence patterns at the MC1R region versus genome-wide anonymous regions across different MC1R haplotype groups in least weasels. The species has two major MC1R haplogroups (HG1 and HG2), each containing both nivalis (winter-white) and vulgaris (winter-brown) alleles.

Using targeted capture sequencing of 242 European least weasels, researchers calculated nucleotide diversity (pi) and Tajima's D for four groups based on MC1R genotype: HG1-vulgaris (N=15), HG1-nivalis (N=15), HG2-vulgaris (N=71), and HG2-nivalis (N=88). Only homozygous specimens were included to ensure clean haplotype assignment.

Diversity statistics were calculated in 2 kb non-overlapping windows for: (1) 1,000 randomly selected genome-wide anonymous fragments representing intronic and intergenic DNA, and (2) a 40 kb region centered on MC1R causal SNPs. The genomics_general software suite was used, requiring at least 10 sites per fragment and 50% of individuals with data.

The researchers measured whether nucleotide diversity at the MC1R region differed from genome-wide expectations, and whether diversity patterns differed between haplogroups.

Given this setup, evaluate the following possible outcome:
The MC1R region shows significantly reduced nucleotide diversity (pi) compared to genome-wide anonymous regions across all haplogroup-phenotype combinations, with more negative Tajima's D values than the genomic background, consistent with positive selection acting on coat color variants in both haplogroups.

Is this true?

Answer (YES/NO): NO